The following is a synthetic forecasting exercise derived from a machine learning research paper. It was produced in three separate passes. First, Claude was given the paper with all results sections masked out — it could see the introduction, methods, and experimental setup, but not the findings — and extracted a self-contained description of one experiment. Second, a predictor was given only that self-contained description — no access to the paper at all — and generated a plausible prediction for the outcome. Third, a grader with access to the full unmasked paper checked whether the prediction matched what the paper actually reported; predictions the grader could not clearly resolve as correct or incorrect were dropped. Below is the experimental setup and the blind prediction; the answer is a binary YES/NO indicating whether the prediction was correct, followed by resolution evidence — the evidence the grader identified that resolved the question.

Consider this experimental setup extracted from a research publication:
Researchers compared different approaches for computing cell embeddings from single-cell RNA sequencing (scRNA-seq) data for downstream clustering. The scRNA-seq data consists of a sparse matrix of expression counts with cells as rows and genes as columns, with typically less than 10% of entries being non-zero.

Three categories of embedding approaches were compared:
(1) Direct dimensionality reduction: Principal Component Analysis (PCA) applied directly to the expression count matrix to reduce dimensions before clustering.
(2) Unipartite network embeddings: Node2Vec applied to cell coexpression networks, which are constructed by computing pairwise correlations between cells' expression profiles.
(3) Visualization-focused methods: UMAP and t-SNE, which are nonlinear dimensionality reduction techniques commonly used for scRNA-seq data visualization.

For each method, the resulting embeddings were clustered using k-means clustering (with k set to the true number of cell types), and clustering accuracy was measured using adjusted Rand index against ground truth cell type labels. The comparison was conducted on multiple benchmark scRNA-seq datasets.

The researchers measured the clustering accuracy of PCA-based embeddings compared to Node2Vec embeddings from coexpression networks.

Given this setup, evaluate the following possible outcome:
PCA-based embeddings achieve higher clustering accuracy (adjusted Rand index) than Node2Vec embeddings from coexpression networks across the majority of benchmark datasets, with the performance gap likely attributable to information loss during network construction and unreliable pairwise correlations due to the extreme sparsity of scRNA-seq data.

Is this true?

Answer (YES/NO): YES